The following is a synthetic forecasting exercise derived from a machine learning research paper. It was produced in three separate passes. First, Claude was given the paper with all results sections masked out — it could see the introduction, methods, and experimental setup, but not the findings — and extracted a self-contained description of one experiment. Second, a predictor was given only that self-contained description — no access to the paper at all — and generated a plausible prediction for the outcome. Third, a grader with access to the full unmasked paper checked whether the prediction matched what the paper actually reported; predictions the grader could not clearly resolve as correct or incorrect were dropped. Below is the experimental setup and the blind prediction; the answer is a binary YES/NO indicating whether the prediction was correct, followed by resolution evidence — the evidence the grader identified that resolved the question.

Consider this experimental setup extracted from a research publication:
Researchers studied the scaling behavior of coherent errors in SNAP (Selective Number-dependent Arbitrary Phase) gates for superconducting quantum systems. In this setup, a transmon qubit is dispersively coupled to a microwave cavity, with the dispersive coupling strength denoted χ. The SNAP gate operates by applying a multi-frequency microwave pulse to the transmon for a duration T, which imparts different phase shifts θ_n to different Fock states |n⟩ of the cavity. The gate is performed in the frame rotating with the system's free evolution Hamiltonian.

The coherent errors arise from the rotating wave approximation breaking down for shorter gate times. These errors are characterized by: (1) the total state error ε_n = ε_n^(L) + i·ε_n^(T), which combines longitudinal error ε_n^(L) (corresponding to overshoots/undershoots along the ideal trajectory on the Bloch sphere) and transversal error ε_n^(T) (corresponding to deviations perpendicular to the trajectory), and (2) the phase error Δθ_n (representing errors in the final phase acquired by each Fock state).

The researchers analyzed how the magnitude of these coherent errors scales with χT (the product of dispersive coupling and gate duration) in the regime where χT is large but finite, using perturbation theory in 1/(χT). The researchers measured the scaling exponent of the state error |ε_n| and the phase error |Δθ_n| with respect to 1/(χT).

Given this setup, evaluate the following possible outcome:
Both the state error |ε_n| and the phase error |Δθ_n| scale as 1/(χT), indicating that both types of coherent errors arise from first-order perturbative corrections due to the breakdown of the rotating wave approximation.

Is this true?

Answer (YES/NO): NO